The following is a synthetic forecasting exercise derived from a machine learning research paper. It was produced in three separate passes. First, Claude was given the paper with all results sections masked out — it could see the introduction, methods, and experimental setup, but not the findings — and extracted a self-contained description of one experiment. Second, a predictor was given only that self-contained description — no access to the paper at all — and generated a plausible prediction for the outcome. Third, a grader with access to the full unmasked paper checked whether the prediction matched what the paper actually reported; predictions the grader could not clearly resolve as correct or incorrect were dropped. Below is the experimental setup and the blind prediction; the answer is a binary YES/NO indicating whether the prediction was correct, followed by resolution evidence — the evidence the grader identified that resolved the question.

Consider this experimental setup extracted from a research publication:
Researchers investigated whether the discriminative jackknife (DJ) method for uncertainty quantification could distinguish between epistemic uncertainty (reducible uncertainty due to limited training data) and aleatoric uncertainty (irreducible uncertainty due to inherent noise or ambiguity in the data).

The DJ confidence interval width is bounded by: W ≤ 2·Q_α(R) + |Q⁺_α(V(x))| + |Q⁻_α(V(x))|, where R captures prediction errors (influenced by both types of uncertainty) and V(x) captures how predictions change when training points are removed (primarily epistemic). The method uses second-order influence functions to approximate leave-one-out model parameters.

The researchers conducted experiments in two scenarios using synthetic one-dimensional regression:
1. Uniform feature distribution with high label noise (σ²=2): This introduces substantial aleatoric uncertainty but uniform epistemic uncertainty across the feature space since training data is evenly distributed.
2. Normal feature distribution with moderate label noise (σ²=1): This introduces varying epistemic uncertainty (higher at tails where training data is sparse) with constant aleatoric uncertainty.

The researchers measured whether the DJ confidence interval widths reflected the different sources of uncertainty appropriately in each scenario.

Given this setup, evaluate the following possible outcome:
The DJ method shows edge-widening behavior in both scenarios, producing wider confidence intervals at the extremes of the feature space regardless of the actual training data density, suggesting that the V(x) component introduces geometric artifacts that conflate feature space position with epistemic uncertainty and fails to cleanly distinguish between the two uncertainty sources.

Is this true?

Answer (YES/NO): NO